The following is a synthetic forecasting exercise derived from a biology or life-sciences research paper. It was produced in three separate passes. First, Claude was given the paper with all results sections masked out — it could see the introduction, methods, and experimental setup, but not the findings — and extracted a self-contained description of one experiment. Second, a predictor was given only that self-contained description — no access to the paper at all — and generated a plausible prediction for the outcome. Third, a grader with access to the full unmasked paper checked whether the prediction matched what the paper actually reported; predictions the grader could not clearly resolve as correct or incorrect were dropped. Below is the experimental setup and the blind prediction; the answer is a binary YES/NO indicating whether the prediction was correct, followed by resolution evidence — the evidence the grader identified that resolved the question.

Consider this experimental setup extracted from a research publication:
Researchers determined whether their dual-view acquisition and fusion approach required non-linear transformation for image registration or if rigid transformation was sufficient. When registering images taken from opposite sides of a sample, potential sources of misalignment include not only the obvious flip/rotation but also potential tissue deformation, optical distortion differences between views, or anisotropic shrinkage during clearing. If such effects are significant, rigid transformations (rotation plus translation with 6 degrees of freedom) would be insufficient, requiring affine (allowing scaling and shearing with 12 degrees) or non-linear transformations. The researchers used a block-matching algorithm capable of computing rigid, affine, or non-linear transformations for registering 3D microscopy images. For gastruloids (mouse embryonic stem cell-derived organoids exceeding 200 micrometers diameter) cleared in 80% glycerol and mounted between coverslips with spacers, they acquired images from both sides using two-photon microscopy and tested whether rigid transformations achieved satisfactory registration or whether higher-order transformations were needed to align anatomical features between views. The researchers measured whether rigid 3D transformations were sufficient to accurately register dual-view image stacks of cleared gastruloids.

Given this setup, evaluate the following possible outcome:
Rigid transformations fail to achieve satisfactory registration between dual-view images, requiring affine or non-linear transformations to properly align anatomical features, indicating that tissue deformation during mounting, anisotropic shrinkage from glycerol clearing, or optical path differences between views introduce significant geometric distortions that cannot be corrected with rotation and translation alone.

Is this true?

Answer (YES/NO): NO